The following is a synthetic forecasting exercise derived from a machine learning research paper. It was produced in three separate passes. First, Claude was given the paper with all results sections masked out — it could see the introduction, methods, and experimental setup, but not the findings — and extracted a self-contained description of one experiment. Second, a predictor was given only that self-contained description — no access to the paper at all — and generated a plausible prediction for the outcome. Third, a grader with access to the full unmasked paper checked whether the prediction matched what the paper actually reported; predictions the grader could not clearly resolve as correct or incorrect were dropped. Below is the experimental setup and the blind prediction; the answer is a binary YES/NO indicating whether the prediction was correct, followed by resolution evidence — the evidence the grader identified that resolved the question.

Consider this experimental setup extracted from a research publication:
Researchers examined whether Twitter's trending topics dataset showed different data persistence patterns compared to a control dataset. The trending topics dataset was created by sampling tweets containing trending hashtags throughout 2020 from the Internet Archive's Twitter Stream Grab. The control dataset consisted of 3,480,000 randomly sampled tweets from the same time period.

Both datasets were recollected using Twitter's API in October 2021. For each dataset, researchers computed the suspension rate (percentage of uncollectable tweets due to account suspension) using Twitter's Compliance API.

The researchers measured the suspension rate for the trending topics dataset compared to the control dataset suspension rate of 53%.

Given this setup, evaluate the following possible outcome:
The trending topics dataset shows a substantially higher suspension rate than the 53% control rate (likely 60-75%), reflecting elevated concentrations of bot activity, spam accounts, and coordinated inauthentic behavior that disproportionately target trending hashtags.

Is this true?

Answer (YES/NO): NO